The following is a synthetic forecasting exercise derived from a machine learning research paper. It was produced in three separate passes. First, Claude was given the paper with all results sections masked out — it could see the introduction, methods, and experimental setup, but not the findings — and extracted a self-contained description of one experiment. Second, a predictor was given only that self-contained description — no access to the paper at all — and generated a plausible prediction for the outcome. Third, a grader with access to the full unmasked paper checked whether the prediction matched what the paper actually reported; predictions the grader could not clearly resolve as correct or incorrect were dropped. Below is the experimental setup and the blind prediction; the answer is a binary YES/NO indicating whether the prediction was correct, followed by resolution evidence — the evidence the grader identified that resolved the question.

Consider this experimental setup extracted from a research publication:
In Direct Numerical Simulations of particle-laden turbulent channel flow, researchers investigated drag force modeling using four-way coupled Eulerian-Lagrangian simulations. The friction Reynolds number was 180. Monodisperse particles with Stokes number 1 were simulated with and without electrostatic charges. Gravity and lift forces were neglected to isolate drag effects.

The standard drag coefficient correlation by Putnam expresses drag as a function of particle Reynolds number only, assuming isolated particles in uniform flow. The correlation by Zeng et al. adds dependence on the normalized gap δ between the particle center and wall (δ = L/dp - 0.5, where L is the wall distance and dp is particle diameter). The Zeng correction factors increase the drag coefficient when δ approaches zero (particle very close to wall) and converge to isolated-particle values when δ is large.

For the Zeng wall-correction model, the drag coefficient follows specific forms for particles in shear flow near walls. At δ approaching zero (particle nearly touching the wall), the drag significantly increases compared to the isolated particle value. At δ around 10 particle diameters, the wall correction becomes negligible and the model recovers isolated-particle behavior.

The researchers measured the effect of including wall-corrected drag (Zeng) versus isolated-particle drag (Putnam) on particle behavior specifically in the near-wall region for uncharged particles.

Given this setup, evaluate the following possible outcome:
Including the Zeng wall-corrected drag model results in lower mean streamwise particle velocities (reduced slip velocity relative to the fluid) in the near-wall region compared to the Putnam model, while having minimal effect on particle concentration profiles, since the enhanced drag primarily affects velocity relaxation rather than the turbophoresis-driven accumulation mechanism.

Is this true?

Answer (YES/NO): NO